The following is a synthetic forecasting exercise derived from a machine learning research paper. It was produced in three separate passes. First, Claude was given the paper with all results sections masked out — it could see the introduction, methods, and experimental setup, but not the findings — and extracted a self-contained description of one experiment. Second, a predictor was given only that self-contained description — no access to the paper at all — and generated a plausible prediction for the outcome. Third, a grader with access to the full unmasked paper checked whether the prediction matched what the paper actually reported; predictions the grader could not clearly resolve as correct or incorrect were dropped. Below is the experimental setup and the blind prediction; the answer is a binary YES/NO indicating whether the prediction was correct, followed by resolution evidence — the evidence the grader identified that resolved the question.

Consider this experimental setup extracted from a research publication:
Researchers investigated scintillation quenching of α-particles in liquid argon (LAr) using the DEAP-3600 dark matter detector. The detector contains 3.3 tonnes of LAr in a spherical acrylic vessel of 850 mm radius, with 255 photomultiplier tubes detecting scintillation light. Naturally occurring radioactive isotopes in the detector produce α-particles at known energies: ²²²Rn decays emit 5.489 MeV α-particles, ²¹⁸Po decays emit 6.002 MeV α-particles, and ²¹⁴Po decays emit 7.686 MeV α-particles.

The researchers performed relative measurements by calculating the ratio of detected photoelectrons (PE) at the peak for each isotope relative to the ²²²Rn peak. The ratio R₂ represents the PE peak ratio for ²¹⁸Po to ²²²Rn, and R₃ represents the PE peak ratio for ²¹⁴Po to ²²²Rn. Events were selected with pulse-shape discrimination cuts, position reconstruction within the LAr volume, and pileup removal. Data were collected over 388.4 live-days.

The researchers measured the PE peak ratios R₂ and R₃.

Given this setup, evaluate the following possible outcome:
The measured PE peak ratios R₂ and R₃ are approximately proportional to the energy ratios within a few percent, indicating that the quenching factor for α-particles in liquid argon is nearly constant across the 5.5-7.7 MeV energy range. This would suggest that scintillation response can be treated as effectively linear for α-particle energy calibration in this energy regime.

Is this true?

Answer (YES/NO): YES